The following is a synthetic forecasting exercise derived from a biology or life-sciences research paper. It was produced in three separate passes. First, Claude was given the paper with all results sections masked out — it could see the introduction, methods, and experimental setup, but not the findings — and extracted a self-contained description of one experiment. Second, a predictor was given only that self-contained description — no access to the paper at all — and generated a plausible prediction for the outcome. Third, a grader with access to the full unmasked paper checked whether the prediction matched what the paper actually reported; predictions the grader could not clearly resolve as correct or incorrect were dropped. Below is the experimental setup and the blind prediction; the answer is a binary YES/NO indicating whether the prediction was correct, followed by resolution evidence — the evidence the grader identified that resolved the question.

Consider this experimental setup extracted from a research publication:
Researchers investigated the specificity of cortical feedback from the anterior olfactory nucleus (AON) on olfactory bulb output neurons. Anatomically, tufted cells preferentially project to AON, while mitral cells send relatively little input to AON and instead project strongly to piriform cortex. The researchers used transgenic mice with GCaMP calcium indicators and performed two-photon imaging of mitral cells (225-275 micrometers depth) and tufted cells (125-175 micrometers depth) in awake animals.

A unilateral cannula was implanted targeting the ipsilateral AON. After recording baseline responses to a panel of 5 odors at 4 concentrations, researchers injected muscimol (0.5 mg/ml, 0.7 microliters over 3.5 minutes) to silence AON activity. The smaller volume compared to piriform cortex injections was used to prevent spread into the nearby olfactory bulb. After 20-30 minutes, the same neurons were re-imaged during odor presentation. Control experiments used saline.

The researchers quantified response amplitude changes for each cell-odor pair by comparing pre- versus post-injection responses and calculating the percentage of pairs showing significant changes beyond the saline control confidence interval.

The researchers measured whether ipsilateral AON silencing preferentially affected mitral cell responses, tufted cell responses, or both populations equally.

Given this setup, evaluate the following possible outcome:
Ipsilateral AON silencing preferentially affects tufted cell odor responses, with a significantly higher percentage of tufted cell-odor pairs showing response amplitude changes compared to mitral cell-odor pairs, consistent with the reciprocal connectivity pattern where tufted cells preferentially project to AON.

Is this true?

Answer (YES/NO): YES